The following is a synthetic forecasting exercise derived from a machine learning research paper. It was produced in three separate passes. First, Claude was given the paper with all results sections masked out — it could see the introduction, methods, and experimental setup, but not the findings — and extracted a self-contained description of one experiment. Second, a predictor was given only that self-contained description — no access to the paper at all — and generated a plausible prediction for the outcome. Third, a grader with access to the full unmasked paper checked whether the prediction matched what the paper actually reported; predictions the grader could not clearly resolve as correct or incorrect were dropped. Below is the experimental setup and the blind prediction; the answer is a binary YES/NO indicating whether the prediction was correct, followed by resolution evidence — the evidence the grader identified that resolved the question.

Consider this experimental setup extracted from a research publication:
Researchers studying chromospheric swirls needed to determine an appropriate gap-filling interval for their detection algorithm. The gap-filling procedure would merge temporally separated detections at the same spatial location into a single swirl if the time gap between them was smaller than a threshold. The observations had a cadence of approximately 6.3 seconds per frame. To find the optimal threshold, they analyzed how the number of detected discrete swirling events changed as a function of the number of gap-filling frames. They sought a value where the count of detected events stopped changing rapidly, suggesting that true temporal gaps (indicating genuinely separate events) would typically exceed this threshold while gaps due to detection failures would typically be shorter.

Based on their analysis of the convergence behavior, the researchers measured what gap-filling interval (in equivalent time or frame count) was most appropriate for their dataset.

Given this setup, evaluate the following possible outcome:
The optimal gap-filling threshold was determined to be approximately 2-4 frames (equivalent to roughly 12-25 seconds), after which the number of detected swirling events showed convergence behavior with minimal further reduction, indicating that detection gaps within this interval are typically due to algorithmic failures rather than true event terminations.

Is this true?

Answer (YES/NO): NO